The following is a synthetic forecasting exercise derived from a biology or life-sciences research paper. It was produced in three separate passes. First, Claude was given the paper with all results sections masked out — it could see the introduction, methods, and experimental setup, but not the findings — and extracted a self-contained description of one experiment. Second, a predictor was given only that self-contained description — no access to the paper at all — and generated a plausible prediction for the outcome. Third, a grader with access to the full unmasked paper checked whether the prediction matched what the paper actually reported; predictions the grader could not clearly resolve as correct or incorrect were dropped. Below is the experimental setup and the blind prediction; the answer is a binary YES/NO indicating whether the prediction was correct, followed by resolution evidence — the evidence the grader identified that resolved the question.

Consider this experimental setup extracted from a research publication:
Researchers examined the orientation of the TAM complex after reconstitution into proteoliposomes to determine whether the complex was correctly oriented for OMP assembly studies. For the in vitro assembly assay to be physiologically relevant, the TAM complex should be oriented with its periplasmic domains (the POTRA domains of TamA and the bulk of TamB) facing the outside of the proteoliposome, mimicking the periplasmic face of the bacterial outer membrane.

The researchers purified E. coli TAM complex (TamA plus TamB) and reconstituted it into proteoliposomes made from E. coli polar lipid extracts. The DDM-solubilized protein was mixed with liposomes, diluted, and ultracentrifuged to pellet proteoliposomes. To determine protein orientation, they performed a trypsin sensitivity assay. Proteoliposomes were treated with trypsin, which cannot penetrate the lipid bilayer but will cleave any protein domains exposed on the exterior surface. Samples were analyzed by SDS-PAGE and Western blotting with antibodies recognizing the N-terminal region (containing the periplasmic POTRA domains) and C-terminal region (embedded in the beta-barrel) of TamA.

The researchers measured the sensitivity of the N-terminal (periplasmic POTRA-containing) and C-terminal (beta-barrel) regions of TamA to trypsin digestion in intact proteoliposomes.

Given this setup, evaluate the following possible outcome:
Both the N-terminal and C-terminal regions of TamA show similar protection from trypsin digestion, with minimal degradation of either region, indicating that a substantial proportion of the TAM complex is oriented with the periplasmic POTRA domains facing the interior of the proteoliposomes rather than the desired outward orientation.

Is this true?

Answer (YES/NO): NO